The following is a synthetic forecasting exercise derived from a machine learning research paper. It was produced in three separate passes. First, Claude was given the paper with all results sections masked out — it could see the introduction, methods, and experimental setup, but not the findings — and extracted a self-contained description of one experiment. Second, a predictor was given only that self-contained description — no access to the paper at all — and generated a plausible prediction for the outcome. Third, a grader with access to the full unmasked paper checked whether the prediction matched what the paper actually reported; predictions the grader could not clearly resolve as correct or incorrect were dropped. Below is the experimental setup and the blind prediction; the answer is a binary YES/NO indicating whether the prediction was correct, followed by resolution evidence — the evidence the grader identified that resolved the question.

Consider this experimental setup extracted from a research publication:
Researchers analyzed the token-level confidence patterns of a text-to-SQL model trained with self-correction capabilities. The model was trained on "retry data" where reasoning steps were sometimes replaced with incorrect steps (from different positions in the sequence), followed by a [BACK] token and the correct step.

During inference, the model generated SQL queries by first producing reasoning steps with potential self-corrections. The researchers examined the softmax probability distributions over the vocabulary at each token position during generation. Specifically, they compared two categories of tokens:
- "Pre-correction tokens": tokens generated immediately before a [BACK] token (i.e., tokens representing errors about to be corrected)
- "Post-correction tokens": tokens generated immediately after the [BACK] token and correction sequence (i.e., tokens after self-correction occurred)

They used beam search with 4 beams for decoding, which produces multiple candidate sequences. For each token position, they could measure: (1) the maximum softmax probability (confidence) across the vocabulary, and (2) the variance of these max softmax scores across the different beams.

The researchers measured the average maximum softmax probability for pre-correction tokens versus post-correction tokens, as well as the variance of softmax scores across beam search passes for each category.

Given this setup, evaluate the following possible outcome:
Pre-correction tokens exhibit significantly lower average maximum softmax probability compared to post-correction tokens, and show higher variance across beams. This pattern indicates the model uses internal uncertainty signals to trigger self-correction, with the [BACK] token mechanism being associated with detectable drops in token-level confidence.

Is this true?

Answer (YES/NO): YES